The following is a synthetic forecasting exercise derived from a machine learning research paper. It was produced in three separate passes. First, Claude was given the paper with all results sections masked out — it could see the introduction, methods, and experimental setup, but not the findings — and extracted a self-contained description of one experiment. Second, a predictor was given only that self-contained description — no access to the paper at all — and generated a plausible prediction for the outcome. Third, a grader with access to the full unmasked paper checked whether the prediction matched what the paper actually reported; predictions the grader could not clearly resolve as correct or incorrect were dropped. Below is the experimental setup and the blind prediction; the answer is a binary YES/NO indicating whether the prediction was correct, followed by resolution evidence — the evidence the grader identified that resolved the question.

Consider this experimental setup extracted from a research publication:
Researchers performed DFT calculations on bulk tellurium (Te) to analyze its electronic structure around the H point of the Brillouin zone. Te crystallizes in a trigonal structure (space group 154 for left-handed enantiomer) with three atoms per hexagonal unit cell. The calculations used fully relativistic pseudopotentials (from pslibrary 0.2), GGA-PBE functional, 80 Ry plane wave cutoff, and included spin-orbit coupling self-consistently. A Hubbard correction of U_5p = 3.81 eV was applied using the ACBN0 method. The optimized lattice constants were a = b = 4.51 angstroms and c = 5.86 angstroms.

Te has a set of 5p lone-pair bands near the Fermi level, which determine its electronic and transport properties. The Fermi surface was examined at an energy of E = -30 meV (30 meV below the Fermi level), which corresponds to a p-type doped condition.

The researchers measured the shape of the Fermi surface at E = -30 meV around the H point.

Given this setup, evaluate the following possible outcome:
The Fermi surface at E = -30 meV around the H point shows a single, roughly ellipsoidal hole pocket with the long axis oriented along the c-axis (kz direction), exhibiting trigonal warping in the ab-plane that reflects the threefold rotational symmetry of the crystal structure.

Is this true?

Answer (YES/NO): NO